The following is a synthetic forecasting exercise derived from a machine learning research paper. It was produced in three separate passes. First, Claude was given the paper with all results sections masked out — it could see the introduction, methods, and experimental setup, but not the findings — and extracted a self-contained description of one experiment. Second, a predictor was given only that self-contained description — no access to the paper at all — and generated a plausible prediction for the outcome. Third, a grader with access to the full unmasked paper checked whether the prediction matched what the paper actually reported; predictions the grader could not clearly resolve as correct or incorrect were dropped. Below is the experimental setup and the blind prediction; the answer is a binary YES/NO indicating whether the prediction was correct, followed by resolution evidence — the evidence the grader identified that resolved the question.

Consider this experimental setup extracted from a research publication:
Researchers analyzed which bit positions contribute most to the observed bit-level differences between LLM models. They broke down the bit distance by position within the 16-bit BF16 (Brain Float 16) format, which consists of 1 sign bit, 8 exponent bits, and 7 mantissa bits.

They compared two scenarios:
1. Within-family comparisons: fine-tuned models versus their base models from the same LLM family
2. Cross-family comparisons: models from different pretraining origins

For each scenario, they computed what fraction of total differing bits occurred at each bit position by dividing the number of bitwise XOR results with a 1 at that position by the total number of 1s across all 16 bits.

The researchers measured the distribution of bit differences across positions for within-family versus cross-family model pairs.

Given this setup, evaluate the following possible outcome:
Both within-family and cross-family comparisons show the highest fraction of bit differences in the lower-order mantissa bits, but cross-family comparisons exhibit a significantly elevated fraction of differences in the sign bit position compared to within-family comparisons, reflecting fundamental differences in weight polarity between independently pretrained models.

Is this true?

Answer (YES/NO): NO